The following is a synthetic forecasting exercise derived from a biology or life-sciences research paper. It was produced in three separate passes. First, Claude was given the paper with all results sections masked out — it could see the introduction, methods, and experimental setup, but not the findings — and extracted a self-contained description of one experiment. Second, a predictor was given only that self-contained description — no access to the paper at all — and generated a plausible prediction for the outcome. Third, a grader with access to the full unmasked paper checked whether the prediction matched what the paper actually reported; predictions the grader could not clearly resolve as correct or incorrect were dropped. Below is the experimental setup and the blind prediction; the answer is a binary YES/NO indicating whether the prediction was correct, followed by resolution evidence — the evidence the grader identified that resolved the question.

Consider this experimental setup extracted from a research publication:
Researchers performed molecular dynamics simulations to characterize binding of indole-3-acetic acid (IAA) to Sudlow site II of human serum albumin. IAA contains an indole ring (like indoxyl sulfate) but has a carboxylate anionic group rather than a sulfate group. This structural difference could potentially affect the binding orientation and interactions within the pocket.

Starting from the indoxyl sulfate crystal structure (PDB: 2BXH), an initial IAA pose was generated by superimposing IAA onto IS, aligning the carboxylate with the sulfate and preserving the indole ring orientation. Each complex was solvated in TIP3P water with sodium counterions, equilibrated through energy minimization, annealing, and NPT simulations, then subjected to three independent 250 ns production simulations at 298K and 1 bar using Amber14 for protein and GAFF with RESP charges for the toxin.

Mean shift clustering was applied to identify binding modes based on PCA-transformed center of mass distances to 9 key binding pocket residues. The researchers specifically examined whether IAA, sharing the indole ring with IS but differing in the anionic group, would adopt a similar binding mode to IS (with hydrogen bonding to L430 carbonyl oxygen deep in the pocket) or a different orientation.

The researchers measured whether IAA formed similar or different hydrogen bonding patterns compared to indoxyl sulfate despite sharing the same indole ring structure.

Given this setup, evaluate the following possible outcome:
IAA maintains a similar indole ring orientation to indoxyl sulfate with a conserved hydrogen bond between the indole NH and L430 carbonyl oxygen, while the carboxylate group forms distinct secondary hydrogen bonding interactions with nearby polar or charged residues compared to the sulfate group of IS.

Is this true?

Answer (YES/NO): YES